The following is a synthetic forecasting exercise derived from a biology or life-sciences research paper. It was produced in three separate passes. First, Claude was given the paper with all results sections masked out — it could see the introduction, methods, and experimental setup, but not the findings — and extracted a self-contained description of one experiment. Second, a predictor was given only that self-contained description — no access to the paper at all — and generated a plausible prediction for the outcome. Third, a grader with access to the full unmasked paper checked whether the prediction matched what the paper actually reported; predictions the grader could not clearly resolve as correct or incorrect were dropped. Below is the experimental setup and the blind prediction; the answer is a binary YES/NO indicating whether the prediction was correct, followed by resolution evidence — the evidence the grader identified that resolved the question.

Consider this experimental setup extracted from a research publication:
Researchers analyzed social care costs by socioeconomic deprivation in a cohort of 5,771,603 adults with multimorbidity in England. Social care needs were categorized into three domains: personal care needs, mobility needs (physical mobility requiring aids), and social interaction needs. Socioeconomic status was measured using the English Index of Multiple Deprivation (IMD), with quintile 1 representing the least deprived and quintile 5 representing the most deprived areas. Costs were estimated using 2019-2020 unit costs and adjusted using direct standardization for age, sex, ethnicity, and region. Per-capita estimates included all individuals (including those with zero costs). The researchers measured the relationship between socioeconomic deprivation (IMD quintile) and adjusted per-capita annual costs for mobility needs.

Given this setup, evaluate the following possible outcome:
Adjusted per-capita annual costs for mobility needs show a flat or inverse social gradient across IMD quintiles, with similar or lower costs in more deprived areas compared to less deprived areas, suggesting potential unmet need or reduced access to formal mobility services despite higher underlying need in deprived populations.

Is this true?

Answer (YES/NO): NO